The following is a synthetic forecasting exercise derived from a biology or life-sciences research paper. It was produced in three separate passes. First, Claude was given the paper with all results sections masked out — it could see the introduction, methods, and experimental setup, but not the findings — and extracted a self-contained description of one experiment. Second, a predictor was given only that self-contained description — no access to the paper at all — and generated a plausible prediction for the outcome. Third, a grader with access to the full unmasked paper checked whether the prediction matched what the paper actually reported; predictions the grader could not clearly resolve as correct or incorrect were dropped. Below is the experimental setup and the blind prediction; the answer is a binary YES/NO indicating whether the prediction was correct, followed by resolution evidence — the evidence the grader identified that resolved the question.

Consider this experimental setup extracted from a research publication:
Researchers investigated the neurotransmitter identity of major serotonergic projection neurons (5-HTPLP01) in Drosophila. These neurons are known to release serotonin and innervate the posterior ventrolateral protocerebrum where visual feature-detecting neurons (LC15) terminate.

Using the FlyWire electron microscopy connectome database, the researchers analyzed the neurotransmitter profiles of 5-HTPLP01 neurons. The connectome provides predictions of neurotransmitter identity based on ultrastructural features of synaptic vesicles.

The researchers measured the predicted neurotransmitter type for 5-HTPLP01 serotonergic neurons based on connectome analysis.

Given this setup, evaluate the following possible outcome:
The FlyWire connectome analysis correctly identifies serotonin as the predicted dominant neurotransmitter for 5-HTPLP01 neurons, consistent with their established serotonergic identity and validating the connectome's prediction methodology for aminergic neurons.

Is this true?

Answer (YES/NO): NO